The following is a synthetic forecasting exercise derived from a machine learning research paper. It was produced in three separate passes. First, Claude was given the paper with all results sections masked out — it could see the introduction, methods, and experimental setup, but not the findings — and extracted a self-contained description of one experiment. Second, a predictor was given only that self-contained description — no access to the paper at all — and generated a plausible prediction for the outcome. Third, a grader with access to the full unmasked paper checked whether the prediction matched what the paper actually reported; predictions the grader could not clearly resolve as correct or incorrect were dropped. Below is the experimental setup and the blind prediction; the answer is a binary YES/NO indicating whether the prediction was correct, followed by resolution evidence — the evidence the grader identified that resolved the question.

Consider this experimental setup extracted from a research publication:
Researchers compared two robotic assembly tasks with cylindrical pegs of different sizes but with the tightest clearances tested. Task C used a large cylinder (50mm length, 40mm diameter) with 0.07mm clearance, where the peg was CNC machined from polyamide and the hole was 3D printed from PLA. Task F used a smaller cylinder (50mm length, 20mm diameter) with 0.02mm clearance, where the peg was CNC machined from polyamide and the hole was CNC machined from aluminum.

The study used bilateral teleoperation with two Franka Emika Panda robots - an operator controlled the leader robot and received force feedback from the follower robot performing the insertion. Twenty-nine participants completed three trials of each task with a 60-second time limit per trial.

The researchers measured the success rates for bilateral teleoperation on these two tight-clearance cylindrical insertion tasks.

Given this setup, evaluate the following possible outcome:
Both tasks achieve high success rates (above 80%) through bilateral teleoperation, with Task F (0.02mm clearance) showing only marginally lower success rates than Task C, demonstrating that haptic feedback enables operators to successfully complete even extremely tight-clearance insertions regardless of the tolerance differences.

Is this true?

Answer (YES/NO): NO